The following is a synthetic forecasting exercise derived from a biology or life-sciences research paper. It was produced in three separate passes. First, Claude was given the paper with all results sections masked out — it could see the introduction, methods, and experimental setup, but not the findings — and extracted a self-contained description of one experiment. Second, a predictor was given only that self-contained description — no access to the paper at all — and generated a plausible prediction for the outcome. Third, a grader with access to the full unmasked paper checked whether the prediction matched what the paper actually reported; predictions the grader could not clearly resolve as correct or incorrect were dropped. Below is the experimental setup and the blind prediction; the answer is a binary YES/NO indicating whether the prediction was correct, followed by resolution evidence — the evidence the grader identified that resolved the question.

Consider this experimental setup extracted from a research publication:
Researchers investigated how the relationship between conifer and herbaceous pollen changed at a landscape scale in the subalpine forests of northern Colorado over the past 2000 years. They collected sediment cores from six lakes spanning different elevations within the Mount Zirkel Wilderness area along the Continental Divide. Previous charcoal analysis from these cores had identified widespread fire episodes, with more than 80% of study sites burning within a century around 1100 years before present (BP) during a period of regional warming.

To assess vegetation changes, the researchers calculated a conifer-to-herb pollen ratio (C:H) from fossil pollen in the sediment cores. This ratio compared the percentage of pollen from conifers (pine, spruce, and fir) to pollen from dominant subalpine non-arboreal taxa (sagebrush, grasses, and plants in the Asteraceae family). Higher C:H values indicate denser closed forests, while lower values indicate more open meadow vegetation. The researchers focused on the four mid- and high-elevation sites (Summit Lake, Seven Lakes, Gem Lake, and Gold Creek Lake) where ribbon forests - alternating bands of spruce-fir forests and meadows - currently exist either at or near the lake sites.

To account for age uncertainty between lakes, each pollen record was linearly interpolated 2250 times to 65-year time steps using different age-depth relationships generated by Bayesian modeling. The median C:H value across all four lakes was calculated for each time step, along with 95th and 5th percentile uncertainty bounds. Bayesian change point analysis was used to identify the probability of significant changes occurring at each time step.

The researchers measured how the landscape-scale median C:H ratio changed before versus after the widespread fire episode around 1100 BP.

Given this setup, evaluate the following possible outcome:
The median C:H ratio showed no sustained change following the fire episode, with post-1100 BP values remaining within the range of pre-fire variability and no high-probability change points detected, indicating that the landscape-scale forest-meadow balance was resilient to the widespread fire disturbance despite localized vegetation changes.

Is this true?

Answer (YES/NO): NO